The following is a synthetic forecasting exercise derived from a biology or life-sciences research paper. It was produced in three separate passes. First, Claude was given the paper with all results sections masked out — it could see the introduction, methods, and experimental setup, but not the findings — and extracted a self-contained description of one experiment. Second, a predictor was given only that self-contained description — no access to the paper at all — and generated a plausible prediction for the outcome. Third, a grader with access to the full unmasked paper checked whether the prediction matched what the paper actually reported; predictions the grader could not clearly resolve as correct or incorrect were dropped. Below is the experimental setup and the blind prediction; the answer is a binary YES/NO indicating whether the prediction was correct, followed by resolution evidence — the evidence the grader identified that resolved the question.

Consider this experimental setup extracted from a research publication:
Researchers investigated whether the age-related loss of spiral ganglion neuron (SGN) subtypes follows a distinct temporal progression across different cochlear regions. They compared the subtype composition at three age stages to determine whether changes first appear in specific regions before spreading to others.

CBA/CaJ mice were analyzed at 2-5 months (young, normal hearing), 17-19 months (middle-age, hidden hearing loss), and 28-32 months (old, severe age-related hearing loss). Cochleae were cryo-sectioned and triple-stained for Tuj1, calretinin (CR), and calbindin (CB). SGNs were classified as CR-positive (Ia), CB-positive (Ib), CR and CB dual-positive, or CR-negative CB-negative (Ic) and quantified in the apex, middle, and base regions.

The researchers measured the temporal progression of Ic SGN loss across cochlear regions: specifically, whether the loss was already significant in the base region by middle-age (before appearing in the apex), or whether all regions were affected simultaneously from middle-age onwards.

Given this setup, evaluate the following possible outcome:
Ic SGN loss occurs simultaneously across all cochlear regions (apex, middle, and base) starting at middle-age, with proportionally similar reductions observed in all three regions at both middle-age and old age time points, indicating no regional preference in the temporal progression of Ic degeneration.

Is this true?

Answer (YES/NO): NO